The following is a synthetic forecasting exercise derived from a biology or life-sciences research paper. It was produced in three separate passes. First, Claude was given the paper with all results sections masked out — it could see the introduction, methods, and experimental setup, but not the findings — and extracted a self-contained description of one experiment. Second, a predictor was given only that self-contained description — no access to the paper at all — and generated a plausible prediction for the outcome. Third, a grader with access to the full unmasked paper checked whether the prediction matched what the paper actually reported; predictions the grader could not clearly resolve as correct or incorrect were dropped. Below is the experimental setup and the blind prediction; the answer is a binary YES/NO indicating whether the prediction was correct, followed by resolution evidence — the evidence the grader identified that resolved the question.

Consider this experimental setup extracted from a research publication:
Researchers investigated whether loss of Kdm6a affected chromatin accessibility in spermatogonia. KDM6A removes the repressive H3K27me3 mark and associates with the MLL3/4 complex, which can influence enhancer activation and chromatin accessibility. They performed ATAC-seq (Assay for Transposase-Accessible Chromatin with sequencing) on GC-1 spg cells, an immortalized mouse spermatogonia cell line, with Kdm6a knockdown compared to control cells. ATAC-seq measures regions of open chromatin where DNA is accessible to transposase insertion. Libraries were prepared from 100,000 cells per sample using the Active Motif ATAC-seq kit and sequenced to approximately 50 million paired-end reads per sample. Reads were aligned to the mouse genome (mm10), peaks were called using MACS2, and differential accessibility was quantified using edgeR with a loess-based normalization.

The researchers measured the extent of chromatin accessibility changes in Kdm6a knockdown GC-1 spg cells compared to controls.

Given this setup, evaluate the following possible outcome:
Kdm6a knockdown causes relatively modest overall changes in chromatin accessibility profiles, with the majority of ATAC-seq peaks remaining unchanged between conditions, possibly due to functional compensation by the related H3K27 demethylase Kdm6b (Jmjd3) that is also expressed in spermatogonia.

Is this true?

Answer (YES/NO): NO